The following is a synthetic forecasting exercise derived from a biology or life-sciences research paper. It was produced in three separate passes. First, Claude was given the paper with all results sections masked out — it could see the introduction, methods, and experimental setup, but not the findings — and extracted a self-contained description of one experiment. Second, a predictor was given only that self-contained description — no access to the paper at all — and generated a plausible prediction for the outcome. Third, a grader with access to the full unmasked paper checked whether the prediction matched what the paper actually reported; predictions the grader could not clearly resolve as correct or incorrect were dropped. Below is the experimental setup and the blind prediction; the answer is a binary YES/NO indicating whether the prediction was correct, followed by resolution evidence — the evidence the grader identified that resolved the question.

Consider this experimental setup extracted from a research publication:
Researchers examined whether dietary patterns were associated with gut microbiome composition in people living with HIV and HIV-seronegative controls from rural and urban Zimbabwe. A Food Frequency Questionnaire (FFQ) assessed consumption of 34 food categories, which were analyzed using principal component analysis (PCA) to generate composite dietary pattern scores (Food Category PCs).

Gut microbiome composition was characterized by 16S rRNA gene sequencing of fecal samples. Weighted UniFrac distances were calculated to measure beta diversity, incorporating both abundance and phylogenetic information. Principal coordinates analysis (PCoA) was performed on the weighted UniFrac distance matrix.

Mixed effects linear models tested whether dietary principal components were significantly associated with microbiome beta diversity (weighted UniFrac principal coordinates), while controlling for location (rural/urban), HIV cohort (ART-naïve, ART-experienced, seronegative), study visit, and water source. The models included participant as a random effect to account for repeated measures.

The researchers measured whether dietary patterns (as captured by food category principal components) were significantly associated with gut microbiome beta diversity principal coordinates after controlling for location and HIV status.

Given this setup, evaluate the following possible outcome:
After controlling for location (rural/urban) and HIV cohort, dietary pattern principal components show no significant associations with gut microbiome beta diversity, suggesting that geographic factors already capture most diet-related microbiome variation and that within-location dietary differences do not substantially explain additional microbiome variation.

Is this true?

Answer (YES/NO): NO